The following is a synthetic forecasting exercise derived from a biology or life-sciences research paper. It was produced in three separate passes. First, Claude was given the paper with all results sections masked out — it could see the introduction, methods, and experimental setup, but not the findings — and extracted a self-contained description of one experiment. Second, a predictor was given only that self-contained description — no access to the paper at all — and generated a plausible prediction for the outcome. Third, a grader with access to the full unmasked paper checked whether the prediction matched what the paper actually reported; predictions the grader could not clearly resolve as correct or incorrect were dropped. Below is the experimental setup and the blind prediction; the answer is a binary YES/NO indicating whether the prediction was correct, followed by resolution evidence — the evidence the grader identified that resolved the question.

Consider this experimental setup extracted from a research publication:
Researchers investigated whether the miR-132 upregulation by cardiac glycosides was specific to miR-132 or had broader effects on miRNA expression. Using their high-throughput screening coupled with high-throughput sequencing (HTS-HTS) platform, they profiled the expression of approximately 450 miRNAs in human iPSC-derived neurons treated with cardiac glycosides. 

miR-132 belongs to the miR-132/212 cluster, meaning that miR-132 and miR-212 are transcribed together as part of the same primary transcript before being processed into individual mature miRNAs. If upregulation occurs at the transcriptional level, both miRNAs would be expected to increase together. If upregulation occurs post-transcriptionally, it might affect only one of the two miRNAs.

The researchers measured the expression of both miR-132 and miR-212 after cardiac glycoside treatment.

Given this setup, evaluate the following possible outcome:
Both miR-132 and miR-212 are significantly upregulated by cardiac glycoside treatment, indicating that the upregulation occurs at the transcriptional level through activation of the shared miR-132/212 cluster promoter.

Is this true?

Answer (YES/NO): YES